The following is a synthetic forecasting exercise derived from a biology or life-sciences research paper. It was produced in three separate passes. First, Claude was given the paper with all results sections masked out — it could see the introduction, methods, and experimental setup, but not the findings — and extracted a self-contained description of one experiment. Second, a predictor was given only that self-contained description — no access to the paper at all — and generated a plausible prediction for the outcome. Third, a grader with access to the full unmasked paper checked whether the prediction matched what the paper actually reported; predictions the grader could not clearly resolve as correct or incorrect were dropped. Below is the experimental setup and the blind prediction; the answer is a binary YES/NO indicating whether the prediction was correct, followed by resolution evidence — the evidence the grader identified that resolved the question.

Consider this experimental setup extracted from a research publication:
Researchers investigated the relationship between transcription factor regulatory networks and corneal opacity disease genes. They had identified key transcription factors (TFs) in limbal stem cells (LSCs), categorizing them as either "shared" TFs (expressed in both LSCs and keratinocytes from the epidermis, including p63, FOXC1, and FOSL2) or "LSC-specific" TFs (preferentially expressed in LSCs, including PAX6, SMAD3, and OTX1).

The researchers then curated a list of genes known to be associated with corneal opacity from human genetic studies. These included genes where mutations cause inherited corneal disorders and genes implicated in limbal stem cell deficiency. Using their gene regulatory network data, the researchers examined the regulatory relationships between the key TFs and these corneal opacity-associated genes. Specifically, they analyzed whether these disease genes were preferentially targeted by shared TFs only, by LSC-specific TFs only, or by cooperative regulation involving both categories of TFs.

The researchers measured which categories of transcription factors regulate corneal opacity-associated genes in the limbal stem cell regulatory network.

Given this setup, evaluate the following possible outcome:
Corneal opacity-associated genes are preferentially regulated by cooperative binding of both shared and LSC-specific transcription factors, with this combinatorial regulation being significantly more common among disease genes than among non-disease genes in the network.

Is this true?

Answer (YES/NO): NO